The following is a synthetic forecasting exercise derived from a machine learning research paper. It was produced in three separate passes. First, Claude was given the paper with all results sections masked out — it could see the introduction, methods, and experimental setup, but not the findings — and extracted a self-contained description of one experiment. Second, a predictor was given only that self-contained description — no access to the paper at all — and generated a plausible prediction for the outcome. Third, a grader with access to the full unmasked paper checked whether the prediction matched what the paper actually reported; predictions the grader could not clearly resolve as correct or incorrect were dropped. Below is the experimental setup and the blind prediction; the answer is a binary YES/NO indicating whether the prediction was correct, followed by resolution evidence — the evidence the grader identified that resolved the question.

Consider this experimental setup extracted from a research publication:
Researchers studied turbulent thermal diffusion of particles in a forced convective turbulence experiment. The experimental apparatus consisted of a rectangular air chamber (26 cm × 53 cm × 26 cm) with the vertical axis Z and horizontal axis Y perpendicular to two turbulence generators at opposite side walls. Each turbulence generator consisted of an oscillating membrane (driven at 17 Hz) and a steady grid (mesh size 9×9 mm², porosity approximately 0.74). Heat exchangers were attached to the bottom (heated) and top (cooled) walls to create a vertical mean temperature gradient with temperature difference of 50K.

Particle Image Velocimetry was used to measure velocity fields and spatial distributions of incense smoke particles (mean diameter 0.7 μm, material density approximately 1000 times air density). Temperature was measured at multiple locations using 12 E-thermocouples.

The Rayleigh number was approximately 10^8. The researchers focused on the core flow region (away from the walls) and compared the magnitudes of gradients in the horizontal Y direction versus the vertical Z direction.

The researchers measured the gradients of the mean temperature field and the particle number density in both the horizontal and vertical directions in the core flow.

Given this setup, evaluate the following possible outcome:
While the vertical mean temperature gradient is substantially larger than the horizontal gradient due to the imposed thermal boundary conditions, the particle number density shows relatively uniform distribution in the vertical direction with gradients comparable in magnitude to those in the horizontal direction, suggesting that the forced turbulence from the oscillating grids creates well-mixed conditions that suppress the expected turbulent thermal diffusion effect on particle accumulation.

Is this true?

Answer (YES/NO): NO